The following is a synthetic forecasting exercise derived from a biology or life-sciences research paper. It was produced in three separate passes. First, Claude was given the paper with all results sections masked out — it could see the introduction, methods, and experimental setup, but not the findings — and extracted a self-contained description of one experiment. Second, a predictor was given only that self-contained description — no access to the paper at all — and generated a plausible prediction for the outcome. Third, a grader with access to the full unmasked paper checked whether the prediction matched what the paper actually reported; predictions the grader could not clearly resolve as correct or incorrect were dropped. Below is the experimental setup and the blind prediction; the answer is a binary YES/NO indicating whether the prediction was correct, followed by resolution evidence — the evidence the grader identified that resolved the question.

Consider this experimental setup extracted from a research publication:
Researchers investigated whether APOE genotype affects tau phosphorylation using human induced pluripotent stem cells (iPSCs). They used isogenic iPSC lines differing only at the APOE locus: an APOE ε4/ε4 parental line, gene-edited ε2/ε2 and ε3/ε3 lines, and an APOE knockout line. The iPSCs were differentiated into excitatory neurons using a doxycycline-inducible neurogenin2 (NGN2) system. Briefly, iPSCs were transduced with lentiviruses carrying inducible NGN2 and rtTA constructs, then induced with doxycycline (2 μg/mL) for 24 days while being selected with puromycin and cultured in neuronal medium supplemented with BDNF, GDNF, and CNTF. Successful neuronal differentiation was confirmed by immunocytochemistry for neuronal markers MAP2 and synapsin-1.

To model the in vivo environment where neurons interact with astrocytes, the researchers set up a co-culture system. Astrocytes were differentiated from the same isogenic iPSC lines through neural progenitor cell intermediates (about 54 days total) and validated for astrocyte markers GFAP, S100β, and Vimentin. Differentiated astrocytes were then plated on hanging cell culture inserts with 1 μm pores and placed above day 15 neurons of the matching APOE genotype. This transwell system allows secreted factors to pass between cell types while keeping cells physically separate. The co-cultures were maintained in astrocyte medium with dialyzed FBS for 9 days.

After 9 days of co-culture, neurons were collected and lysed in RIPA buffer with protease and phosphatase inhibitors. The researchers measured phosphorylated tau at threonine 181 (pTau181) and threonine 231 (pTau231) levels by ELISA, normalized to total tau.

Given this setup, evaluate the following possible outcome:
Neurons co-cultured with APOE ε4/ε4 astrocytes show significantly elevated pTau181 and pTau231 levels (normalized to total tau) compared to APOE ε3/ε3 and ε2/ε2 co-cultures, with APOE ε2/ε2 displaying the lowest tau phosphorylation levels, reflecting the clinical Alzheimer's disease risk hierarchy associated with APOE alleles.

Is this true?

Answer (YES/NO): NO